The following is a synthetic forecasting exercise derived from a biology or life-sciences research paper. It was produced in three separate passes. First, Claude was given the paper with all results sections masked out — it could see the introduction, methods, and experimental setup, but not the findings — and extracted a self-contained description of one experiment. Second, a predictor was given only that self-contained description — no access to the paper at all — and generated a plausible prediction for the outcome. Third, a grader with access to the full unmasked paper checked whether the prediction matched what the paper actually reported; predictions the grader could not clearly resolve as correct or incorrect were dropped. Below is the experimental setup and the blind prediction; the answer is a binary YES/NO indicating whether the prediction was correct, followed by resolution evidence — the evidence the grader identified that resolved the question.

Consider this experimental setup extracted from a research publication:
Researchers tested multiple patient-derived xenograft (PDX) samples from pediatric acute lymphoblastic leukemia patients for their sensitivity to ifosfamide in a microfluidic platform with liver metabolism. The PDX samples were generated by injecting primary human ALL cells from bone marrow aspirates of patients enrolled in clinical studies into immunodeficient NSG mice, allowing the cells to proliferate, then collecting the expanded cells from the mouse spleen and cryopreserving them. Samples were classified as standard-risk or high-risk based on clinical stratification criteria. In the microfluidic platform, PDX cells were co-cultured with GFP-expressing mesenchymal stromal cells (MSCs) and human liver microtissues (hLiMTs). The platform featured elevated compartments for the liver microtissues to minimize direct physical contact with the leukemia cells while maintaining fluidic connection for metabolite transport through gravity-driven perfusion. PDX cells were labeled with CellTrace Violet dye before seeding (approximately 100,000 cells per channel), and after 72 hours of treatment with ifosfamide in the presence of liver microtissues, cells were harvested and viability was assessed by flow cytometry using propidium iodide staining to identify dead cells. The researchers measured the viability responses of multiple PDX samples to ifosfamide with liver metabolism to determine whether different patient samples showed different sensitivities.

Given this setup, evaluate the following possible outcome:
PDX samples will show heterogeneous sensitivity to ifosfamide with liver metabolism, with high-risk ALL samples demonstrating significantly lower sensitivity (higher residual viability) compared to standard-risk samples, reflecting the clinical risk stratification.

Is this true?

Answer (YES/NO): NO